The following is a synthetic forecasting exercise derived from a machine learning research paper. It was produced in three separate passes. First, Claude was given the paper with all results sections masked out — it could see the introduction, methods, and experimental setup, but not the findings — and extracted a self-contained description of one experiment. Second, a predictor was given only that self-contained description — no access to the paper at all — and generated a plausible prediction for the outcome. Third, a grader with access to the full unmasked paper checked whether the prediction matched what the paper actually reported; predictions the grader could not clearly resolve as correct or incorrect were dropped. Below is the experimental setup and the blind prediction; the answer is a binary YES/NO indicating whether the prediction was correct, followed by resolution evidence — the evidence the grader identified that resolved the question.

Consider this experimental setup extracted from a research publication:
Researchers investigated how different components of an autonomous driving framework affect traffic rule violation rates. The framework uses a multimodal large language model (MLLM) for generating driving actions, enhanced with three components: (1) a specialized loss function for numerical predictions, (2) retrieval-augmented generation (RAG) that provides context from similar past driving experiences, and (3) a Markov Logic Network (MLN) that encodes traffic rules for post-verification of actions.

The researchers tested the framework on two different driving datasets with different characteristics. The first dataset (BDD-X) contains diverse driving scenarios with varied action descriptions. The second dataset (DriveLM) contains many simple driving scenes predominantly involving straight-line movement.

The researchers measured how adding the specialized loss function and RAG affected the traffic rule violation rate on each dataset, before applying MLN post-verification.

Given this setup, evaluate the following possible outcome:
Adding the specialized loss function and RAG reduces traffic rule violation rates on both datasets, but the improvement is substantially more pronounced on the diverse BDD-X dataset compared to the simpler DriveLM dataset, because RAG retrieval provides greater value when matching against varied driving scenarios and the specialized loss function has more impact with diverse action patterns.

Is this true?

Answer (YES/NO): NO